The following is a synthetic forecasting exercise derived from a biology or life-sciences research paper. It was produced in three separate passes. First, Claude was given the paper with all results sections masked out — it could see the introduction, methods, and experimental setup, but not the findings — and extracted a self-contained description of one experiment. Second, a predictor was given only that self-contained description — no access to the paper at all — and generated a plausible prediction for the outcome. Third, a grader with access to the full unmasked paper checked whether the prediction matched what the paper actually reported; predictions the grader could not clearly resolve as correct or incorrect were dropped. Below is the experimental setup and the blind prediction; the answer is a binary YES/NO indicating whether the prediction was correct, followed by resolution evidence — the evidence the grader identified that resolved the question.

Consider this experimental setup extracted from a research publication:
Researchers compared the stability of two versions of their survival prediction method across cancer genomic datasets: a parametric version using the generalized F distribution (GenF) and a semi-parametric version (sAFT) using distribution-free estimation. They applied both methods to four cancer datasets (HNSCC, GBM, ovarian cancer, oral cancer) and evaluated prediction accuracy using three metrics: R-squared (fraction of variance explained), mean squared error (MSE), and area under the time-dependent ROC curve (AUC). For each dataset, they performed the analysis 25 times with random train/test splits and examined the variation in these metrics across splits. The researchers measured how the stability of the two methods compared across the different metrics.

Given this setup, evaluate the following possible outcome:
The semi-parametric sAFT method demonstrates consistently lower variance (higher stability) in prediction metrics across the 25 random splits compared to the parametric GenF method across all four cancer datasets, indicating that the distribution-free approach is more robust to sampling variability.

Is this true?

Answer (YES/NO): NO